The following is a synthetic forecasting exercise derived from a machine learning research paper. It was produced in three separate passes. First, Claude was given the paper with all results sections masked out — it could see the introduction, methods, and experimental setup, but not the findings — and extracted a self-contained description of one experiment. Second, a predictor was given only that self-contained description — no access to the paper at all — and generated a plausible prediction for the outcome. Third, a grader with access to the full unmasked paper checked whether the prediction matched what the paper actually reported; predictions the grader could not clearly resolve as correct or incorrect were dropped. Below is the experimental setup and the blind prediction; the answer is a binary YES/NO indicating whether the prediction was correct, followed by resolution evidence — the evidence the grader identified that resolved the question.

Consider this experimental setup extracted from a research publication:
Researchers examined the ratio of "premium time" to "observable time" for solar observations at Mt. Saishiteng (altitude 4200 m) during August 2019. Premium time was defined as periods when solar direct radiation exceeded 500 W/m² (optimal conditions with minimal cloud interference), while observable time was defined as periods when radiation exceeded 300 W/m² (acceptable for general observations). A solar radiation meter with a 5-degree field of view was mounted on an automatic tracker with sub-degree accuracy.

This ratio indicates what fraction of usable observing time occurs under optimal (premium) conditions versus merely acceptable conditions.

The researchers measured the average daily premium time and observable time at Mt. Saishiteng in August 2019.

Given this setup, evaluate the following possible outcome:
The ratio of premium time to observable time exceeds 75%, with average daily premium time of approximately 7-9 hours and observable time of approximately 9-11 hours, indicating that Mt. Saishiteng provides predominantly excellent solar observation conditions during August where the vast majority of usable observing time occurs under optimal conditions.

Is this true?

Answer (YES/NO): NO